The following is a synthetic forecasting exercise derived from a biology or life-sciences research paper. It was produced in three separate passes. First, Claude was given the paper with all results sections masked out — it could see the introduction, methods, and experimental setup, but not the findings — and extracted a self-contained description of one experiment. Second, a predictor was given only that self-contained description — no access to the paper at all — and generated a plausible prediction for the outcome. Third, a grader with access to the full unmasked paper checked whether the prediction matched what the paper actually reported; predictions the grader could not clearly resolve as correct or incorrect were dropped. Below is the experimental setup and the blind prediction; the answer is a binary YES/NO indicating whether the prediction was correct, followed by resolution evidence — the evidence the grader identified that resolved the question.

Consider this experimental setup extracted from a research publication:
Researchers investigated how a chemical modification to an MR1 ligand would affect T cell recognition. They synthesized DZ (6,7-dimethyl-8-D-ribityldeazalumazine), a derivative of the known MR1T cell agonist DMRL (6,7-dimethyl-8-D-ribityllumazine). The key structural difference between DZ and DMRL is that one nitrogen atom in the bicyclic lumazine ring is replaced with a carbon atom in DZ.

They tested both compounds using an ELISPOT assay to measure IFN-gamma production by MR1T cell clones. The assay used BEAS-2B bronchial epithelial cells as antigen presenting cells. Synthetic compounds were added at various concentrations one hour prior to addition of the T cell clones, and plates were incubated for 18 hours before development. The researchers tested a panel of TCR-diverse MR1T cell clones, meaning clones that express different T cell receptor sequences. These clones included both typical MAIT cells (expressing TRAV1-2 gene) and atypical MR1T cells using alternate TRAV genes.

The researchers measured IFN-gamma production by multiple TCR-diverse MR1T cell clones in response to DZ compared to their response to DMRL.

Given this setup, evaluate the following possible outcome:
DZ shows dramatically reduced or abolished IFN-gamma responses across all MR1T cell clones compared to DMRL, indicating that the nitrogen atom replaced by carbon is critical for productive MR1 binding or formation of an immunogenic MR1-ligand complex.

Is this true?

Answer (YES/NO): NO